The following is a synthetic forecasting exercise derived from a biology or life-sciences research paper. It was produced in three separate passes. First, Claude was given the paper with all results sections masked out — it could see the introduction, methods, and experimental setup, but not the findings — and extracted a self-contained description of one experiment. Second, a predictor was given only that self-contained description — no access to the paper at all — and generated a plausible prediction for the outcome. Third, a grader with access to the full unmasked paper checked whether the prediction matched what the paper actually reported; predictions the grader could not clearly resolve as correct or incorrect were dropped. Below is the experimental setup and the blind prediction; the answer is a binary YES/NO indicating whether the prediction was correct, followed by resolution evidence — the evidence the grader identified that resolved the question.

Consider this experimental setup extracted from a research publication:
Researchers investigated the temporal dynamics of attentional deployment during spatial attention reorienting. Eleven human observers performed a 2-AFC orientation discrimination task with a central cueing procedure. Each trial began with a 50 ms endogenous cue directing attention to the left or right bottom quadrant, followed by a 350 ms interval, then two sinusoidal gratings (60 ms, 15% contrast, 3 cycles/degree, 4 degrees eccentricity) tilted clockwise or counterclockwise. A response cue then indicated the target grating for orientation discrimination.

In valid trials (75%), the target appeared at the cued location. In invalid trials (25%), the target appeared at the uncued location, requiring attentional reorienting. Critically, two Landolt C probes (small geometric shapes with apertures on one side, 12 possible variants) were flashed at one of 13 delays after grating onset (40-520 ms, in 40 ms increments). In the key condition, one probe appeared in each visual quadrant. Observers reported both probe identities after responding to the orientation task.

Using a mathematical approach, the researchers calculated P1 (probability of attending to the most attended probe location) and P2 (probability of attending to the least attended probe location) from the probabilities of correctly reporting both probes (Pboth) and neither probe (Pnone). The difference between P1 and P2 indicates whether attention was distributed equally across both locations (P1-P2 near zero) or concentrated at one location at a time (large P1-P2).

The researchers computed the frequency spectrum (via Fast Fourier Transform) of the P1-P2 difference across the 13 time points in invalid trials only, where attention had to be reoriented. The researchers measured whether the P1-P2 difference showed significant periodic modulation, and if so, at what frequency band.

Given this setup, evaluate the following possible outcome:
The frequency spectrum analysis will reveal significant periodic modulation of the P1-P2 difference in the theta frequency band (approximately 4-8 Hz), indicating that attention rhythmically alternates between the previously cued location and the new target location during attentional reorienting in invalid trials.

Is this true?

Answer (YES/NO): YES